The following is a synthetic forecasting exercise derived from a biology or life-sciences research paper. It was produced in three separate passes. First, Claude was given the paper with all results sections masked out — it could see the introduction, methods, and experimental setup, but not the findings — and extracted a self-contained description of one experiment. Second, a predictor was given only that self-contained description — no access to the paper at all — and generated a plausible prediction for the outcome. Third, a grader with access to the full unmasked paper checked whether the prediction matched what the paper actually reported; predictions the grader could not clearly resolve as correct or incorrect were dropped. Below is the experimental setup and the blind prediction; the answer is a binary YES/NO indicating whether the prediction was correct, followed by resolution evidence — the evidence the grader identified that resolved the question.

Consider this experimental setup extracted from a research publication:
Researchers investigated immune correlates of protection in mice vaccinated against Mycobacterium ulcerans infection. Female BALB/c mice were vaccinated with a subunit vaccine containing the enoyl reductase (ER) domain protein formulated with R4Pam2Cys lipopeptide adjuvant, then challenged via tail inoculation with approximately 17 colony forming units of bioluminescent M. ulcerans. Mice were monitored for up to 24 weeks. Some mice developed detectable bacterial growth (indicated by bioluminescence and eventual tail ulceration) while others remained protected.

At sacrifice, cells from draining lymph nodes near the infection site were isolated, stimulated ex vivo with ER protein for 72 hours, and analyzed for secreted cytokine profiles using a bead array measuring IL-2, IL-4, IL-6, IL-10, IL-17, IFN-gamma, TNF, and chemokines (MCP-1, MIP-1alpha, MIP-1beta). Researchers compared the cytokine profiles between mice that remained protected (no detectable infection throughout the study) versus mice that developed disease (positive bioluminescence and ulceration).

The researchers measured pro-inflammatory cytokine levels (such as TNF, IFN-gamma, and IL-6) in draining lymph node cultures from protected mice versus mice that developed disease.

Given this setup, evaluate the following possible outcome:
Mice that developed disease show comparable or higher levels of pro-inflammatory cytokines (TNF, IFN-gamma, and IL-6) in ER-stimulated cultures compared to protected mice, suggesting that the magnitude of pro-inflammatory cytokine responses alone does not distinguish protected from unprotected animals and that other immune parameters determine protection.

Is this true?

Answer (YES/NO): NO